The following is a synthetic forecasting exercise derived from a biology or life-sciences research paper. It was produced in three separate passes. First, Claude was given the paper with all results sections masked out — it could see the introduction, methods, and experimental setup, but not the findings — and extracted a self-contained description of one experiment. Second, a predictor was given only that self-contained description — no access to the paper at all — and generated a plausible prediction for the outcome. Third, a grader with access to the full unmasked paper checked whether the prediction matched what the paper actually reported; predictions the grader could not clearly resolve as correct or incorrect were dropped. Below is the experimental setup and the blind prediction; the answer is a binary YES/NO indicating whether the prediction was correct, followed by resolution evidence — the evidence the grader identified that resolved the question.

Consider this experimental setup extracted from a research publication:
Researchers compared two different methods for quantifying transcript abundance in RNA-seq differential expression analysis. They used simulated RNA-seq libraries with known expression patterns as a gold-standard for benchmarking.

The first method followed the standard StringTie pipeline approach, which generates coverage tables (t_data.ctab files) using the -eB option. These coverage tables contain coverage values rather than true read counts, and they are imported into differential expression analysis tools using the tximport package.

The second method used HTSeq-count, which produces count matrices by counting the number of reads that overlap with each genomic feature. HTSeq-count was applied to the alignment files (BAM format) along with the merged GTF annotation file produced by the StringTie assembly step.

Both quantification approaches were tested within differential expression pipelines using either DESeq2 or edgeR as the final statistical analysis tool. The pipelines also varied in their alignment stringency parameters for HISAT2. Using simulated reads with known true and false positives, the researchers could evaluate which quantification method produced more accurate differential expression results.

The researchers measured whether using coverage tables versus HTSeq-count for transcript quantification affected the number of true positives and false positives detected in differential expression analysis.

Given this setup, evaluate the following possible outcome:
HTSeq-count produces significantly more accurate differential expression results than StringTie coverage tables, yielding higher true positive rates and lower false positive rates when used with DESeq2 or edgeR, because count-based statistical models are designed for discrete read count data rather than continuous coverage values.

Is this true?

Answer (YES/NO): NO